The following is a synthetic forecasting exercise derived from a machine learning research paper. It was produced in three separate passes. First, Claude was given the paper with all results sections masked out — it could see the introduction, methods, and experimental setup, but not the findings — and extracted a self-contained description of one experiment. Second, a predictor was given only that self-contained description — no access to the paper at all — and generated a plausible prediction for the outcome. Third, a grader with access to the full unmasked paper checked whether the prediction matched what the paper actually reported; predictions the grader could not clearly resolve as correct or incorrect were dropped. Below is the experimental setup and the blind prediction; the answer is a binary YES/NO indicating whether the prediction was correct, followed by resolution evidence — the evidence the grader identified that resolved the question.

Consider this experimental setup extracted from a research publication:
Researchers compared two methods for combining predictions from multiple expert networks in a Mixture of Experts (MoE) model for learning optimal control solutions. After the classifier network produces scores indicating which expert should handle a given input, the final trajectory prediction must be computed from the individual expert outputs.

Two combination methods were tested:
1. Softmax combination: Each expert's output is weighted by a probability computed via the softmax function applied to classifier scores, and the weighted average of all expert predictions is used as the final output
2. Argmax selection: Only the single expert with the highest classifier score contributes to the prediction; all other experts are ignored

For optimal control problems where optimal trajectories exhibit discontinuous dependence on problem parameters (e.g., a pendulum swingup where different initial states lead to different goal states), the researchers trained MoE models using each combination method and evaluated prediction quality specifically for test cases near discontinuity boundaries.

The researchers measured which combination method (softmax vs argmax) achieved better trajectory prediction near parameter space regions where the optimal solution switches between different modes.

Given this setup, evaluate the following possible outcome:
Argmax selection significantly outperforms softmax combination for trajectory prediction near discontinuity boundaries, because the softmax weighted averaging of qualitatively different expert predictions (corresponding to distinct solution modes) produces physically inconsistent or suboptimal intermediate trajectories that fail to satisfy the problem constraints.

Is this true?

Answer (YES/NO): NO